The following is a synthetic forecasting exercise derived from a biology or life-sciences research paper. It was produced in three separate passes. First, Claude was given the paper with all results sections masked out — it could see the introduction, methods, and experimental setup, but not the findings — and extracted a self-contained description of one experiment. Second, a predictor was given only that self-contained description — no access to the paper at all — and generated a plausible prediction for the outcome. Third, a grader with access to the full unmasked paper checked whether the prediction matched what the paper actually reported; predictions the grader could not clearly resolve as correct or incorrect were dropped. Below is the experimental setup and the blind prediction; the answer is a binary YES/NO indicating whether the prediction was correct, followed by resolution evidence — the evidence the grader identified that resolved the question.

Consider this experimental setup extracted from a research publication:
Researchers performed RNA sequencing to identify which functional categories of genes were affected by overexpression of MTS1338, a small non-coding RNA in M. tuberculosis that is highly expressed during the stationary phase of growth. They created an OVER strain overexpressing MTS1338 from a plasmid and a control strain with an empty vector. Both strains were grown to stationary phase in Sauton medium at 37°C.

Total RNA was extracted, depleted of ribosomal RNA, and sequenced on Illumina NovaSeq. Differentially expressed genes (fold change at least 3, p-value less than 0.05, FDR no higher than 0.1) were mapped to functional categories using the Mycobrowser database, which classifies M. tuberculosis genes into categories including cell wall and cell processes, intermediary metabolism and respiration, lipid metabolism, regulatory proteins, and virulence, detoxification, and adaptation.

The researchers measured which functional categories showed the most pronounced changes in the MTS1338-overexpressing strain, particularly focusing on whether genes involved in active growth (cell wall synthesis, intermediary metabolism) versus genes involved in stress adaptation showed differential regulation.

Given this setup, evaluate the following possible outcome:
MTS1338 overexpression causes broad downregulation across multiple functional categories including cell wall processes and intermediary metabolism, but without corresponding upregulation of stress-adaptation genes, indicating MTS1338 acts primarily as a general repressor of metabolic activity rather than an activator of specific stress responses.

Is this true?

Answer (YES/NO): NO